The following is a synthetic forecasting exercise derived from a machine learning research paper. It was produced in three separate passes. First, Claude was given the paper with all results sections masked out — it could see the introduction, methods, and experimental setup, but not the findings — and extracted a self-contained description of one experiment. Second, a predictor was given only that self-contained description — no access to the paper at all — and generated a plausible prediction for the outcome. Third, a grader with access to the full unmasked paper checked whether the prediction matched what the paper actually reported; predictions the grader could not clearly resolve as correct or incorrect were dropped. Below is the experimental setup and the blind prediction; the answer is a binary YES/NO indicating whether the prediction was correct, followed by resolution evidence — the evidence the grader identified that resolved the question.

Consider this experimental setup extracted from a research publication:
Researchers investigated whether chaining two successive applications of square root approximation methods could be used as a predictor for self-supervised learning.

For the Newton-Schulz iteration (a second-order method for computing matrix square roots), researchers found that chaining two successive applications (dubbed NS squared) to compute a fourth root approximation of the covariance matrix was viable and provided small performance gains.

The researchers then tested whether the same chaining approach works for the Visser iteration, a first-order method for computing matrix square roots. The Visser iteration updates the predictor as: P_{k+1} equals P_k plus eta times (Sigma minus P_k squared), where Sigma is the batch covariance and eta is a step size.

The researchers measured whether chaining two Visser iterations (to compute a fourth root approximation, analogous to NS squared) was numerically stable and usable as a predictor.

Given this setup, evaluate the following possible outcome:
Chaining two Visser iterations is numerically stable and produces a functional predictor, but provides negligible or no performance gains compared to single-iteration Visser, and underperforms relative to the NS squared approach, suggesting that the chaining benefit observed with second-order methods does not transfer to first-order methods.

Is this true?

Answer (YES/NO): NO